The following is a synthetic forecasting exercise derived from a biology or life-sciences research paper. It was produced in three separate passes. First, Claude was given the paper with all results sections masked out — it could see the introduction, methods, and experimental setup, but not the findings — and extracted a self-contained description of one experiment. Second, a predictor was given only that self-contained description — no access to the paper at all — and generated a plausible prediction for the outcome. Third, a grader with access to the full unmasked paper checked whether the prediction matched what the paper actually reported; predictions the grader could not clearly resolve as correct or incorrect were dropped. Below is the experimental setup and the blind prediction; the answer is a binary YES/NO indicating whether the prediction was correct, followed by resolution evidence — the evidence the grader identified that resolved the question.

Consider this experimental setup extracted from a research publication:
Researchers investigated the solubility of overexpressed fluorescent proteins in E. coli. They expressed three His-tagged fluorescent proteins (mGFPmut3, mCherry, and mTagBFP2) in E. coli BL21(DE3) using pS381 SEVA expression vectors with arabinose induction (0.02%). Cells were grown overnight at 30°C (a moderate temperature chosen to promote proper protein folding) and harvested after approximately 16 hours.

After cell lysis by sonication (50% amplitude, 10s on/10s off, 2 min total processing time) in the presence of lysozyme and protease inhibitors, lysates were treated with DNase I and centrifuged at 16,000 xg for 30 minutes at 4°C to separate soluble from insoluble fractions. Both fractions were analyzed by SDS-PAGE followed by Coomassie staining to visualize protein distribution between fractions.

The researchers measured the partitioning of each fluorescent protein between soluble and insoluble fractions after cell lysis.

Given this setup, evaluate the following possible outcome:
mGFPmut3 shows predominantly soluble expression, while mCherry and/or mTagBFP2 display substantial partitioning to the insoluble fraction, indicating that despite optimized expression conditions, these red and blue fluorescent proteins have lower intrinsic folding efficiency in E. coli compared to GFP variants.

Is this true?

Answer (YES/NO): NO